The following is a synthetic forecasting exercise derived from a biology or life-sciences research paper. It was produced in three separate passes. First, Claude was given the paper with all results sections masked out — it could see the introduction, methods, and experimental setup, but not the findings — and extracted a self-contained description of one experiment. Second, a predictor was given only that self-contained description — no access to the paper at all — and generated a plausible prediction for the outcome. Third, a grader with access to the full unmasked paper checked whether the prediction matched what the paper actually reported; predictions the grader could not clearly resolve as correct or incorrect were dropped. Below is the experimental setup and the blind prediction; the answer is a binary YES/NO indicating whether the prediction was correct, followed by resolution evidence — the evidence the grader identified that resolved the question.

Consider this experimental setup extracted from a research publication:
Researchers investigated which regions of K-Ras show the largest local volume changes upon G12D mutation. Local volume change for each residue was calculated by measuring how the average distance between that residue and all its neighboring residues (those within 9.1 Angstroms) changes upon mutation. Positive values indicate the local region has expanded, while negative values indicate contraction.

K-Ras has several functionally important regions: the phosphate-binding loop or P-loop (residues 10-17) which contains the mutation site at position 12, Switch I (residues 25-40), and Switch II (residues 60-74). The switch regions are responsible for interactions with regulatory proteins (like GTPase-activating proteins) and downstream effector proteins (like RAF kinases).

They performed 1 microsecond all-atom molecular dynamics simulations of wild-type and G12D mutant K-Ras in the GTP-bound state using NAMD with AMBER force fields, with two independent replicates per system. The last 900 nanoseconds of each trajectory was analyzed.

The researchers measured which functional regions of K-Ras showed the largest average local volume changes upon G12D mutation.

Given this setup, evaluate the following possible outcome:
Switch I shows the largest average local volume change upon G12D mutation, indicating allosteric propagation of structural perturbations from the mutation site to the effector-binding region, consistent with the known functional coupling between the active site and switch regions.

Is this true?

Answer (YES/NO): NO